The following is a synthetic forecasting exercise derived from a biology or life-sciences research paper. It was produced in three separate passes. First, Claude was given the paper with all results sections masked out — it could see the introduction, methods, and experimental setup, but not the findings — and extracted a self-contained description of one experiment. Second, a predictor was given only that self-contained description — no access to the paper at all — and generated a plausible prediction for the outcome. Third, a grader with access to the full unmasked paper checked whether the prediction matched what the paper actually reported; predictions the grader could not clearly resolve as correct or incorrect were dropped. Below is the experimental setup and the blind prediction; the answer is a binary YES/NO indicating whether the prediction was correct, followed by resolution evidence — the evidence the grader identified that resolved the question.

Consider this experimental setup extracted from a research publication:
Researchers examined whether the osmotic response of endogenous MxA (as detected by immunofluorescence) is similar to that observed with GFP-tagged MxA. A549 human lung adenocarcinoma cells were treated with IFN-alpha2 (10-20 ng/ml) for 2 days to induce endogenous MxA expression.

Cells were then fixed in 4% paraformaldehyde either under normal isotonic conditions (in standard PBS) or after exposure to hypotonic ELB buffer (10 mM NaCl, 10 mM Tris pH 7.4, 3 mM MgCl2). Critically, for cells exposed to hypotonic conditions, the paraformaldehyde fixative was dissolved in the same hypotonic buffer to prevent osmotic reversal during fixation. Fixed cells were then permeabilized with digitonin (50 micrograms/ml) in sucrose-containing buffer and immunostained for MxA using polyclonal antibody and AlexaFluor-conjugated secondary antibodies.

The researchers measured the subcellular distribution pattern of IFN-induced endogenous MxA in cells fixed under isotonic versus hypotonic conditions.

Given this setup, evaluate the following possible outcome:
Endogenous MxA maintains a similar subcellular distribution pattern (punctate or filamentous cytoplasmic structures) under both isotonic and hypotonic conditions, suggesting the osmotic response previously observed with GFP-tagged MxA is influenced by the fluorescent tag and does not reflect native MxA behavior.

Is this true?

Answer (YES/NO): NO